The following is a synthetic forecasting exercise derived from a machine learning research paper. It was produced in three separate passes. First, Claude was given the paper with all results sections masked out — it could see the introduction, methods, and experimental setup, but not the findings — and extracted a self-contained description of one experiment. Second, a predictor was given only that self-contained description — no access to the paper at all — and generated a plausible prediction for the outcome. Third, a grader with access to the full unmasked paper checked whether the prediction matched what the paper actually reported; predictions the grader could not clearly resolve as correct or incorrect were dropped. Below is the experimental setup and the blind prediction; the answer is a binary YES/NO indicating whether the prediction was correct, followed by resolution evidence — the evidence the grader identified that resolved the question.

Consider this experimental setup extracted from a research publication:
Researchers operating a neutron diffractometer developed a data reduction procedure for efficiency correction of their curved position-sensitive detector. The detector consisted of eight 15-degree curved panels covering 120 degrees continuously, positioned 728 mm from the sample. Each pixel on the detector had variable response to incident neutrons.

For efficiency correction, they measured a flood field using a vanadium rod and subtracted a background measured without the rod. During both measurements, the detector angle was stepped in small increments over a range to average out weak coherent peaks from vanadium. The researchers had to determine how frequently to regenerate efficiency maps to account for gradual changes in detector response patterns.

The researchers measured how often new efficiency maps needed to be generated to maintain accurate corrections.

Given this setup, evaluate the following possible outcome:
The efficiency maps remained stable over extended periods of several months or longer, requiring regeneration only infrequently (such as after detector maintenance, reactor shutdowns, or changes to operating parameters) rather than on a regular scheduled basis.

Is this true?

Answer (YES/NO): NO